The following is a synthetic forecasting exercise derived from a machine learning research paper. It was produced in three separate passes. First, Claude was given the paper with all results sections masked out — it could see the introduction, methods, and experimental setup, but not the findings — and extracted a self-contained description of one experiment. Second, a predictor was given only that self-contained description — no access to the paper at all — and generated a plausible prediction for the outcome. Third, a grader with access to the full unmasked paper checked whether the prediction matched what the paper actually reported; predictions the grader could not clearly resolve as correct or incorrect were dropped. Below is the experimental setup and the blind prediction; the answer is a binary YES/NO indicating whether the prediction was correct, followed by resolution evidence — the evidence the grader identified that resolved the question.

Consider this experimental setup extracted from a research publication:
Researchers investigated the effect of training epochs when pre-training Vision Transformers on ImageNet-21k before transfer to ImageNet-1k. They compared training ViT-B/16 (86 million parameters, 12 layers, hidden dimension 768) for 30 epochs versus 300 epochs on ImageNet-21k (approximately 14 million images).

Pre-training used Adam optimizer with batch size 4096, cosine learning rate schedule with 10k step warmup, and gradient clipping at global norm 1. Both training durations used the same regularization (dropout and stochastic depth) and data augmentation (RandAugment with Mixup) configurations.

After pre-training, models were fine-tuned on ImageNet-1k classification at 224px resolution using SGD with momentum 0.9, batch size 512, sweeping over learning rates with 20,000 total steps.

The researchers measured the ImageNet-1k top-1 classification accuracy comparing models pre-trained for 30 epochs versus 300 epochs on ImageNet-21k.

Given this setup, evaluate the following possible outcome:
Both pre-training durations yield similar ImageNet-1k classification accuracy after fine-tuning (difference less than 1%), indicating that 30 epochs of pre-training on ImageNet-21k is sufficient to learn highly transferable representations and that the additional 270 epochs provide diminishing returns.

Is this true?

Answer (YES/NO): NO